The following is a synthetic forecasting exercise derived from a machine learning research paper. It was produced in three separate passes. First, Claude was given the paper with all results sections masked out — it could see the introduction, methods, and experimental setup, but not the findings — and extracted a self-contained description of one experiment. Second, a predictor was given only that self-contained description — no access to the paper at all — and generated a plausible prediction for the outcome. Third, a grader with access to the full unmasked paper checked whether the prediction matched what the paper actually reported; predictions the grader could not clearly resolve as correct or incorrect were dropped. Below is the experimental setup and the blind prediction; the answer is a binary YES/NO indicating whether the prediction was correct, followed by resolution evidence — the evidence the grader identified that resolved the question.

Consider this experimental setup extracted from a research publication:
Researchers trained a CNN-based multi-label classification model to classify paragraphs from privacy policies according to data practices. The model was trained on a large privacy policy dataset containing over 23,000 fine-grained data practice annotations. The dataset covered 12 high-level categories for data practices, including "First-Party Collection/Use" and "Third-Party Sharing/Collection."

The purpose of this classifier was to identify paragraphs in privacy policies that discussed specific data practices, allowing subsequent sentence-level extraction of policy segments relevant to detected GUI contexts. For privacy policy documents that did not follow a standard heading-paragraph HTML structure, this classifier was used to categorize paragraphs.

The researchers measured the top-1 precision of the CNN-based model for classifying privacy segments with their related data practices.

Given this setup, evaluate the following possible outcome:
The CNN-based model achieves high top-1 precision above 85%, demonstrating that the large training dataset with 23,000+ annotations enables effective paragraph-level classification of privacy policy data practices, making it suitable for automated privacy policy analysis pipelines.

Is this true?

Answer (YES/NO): NO